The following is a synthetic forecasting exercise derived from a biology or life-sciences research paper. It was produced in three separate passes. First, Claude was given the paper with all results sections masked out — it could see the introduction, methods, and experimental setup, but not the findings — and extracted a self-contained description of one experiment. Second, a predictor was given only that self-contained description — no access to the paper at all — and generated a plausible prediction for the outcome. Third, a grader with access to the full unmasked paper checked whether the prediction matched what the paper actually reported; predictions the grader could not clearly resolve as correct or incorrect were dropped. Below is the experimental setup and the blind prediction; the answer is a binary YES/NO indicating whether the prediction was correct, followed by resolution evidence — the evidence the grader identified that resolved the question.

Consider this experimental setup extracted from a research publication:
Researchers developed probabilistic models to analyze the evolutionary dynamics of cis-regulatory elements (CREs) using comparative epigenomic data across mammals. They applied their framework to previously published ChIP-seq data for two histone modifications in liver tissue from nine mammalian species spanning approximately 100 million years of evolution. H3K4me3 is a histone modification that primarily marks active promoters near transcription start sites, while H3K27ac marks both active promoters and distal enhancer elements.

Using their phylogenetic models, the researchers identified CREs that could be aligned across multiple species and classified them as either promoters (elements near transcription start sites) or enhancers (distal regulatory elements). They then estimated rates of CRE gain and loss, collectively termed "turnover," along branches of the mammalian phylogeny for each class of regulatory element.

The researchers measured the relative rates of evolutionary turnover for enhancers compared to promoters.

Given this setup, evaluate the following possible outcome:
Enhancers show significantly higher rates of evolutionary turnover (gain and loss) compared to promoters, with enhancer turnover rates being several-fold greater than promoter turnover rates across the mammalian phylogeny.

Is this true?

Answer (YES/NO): NO